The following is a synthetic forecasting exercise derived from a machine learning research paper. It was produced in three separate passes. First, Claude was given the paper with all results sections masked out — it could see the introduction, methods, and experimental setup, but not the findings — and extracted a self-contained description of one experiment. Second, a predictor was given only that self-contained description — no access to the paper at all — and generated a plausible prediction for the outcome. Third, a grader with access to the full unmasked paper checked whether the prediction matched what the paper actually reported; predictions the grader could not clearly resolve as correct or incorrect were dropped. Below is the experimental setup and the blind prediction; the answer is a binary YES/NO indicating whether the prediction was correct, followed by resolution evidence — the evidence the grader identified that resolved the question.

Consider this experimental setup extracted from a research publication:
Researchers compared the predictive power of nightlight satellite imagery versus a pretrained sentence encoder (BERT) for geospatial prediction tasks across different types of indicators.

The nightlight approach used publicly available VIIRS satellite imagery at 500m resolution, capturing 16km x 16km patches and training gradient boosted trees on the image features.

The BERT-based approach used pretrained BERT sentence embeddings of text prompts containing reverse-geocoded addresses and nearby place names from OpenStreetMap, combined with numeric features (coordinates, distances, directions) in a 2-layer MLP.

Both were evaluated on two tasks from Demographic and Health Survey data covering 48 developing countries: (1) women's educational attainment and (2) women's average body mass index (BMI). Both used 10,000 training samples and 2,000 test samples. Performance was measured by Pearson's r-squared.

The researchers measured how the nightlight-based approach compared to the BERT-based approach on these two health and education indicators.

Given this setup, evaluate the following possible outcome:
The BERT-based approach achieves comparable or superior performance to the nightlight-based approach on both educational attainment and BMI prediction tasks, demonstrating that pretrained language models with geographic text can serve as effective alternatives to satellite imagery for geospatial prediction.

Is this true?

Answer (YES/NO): YES